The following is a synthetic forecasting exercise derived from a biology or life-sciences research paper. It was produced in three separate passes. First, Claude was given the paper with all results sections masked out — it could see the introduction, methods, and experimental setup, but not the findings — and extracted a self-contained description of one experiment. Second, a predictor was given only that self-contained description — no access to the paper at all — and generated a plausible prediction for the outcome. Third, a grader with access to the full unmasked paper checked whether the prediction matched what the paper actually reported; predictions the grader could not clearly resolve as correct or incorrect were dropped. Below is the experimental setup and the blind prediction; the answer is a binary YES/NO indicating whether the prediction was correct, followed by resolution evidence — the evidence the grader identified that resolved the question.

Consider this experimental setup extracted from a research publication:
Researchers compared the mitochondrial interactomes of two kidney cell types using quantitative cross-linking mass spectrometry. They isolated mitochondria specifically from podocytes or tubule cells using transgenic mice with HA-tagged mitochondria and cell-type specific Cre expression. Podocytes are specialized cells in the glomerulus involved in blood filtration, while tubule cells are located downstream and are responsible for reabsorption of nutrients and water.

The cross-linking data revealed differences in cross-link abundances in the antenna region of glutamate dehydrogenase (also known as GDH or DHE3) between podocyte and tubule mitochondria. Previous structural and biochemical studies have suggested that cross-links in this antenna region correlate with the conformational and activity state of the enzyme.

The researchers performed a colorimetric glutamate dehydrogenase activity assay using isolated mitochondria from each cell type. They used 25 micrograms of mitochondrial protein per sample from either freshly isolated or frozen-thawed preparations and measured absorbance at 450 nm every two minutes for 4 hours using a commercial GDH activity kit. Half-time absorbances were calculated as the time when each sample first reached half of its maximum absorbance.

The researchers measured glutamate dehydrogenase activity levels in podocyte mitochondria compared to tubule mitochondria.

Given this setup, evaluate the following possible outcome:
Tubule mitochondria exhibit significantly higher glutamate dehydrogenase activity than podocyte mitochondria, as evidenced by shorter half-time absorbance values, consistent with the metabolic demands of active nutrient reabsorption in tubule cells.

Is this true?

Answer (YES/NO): YES